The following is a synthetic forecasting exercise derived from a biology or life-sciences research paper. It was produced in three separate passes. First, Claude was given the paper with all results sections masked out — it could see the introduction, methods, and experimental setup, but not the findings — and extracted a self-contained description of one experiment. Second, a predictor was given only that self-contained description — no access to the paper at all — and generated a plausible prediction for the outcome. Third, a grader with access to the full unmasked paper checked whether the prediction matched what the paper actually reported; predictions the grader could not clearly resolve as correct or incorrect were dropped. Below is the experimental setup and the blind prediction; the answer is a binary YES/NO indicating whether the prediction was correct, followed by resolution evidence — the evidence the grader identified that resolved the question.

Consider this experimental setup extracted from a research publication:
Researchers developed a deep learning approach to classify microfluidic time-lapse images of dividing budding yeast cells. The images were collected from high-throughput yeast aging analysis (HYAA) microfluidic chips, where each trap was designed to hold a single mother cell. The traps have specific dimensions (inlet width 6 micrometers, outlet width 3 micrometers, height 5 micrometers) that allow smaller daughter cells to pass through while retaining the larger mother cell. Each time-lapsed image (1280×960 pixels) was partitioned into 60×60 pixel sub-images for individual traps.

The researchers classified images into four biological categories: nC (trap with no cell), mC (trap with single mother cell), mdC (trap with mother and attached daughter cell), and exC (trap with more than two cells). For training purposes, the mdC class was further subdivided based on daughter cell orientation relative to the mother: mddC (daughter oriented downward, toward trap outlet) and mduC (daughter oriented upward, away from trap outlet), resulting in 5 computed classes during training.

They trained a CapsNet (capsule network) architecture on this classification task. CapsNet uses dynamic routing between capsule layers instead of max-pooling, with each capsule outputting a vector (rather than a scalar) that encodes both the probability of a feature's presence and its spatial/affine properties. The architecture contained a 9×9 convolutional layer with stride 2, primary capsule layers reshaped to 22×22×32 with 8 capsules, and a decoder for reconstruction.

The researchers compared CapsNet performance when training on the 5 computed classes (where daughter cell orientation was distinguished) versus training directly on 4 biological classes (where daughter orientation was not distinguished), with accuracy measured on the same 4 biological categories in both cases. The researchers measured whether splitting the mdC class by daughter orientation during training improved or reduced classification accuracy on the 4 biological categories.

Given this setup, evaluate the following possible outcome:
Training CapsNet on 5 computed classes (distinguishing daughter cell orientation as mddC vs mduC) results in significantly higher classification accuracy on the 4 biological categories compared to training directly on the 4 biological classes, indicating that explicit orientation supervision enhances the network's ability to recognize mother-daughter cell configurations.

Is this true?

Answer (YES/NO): YES